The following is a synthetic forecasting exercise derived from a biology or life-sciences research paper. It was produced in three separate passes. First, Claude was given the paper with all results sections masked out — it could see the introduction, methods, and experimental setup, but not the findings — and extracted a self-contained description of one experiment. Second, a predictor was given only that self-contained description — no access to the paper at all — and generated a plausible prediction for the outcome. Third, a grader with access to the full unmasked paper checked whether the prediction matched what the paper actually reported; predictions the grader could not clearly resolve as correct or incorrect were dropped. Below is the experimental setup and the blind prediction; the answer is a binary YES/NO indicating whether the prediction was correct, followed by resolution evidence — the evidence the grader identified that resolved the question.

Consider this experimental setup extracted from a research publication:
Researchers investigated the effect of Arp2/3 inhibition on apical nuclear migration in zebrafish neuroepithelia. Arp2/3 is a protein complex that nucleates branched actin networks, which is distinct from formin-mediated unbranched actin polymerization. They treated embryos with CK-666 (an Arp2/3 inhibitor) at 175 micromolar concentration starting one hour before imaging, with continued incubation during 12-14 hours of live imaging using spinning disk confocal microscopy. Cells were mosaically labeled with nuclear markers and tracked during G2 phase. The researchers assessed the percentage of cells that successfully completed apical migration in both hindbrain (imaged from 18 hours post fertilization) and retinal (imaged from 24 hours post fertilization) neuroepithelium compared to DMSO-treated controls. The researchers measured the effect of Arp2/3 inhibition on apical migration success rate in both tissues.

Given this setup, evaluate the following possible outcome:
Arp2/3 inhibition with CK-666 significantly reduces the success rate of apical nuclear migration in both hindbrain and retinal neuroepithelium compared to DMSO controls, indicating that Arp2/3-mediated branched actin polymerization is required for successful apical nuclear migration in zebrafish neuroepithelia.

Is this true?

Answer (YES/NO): NO